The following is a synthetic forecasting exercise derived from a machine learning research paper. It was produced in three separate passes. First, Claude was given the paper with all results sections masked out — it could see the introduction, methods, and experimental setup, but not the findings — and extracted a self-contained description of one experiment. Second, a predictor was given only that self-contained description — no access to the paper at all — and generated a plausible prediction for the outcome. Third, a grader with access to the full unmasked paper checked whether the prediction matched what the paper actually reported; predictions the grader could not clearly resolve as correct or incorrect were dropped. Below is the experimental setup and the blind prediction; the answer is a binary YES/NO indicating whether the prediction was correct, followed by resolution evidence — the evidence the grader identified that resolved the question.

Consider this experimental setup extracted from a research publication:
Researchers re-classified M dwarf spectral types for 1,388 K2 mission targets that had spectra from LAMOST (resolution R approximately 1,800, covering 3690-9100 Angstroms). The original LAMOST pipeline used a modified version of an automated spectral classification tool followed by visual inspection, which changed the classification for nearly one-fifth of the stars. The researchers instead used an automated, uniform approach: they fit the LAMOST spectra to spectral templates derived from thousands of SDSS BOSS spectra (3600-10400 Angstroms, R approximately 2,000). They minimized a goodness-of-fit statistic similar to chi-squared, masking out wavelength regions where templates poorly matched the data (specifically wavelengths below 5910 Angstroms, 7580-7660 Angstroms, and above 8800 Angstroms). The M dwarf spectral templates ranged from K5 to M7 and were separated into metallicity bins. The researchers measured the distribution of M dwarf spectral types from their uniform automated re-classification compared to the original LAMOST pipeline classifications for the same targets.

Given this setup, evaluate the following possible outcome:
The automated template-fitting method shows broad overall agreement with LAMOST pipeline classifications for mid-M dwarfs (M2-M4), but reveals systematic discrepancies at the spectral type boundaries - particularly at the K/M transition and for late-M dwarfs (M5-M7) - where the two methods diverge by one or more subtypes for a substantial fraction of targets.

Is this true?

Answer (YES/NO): NO